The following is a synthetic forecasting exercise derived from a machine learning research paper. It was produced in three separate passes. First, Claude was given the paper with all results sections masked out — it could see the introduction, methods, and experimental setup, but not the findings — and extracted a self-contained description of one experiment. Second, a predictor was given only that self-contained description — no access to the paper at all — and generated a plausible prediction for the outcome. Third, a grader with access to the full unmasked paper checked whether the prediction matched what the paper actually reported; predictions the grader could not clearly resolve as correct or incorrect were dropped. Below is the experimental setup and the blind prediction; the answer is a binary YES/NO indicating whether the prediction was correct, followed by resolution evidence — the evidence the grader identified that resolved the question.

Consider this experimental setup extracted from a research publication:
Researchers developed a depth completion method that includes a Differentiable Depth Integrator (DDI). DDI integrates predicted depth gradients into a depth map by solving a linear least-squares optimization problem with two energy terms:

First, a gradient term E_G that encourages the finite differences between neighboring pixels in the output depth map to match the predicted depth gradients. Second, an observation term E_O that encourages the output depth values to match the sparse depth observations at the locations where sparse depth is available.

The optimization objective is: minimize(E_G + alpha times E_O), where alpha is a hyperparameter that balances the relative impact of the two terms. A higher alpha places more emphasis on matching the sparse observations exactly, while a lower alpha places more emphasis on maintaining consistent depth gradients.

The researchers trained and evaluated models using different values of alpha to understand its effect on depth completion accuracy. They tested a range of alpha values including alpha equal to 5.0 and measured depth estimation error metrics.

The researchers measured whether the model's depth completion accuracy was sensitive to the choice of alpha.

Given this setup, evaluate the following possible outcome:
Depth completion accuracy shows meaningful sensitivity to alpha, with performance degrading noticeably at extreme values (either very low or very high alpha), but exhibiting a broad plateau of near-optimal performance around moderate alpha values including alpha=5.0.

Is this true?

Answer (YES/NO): NO